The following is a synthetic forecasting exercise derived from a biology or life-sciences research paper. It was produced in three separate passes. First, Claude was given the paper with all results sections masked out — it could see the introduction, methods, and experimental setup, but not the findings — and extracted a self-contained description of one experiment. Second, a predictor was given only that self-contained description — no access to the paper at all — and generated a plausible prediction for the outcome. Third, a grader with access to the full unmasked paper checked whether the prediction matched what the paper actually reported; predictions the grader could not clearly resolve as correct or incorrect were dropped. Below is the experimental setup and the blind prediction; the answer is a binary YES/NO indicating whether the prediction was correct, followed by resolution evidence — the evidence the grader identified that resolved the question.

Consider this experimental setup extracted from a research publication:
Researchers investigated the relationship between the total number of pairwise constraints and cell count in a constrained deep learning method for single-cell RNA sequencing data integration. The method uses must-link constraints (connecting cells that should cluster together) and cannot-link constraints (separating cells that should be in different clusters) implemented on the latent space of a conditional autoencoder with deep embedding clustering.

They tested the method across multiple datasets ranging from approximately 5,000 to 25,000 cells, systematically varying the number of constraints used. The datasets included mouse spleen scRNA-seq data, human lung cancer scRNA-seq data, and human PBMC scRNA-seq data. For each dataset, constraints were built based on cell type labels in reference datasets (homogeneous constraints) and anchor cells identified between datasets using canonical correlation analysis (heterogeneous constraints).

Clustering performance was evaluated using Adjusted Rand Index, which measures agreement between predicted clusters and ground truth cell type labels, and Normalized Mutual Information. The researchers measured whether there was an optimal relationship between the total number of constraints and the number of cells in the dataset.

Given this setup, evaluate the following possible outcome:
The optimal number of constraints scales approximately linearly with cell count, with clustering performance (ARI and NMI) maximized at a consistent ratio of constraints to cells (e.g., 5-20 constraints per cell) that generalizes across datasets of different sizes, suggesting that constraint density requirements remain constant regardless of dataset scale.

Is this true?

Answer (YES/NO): NO